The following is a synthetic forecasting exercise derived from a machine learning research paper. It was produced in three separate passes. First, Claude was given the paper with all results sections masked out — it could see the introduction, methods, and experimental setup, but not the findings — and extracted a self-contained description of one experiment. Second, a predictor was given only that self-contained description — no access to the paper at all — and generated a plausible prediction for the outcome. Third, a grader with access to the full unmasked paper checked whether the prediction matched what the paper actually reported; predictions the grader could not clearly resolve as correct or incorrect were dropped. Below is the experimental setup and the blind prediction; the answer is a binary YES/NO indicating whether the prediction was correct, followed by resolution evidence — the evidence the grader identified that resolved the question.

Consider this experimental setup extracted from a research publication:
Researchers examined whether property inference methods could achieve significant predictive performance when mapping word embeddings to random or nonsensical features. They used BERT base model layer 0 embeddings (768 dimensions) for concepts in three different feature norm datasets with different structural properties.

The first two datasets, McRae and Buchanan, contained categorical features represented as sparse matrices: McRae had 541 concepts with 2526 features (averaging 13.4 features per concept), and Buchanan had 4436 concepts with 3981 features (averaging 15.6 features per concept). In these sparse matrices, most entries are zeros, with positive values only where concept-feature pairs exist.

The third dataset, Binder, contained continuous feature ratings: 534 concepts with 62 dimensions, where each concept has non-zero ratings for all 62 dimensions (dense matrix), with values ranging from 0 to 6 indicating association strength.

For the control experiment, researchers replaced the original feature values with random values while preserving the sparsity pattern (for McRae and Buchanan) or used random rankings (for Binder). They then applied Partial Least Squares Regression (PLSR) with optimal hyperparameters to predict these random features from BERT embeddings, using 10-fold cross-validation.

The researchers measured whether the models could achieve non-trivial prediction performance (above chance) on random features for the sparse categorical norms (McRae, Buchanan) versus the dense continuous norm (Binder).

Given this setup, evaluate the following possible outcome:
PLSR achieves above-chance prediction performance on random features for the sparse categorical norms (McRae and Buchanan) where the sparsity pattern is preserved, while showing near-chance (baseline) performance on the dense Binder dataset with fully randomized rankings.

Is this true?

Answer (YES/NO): NO